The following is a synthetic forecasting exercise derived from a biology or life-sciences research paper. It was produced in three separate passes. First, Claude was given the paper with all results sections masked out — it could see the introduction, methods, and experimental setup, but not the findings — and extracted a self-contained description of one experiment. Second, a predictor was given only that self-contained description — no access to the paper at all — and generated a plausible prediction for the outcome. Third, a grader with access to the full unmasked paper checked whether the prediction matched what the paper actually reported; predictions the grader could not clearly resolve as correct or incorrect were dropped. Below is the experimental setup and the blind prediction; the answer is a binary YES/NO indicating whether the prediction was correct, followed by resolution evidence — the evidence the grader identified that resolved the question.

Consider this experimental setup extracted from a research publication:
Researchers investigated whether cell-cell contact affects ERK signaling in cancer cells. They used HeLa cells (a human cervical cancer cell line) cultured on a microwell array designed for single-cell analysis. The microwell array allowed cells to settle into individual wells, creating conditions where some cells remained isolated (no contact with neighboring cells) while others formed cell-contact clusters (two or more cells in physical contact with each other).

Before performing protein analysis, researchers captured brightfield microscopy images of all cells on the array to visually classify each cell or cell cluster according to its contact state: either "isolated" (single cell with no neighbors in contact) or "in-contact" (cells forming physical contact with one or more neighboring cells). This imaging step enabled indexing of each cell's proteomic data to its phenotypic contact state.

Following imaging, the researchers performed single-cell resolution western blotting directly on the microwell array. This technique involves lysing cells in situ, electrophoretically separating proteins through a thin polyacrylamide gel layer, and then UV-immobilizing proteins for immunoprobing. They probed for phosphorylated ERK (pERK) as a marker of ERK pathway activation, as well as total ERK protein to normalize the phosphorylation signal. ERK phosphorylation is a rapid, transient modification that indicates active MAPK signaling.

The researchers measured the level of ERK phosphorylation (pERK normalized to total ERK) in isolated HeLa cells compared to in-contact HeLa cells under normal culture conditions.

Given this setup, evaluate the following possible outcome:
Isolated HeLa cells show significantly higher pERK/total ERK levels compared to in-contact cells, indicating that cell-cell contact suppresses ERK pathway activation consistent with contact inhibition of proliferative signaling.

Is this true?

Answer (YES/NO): YES